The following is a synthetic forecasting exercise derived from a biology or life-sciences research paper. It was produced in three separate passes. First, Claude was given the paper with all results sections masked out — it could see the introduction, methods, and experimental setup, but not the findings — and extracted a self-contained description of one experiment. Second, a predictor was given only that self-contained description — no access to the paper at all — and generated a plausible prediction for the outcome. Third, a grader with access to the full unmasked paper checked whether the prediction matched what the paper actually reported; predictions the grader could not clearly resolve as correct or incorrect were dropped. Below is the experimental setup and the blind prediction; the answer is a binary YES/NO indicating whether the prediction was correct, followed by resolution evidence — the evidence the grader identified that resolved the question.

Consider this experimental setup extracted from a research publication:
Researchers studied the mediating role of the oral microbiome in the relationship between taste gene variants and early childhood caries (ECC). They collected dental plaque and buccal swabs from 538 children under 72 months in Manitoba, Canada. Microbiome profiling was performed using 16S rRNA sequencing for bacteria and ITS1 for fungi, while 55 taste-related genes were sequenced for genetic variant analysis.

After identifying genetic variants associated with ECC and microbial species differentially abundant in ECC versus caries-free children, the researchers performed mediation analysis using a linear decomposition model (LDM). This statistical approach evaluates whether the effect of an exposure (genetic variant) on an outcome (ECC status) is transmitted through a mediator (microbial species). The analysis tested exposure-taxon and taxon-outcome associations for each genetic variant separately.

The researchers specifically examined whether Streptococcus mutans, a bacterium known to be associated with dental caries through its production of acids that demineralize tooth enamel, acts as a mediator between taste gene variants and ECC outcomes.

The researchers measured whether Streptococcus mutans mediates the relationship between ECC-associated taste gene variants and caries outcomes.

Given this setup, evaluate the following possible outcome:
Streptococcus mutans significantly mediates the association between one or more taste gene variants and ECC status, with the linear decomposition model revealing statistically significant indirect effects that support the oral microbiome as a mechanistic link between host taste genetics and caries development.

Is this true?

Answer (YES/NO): YES